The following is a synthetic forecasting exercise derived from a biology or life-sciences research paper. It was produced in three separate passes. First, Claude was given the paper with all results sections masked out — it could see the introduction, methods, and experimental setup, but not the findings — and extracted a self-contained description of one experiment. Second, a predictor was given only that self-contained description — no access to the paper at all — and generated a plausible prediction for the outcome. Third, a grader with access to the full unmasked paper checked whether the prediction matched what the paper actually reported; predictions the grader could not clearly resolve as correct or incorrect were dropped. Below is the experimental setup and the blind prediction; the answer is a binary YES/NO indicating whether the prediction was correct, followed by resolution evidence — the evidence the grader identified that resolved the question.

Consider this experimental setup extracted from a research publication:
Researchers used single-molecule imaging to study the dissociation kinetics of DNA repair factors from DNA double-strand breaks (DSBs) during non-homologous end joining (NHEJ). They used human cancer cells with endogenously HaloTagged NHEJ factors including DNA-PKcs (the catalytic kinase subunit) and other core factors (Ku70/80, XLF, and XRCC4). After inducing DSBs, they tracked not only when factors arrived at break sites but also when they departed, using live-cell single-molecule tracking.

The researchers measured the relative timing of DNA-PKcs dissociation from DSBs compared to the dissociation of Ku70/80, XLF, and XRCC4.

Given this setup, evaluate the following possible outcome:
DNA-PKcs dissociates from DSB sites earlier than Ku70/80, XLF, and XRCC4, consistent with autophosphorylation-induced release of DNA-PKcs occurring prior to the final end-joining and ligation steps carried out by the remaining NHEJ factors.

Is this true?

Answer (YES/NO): YES